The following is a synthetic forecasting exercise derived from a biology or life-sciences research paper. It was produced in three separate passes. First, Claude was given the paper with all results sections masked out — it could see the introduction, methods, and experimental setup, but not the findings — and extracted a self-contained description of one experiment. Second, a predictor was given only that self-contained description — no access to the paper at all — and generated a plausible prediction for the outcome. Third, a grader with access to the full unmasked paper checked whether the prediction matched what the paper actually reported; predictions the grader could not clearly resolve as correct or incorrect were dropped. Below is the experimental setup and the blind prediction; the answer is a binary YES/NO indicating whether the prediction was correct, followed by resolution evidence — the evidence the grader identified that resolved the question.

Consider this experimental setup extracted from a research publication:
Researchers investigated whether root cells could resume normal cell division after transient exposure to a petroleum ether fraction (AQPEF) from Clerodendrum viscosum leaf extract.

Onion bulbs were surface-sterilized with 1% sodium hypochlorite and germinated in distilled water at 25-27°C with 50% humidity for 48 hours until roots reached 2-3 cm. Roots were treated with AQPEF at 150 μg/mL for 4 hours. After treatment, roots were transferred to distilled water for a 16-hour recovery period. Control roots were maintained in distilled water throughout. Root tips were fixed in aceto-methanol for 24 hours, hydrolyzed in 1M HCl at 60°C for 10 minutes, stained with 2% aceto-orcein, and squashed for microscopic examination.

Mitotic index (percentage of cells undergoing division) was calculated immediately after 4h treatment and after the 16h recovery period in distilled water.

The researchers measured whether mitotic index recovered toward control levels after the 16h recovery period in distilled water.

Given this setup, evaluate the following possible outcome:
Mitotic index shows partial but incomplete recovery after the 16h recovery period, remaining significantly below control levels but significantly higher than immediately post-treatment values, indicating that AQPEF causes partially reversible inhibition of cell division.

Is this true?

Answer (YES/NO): NO